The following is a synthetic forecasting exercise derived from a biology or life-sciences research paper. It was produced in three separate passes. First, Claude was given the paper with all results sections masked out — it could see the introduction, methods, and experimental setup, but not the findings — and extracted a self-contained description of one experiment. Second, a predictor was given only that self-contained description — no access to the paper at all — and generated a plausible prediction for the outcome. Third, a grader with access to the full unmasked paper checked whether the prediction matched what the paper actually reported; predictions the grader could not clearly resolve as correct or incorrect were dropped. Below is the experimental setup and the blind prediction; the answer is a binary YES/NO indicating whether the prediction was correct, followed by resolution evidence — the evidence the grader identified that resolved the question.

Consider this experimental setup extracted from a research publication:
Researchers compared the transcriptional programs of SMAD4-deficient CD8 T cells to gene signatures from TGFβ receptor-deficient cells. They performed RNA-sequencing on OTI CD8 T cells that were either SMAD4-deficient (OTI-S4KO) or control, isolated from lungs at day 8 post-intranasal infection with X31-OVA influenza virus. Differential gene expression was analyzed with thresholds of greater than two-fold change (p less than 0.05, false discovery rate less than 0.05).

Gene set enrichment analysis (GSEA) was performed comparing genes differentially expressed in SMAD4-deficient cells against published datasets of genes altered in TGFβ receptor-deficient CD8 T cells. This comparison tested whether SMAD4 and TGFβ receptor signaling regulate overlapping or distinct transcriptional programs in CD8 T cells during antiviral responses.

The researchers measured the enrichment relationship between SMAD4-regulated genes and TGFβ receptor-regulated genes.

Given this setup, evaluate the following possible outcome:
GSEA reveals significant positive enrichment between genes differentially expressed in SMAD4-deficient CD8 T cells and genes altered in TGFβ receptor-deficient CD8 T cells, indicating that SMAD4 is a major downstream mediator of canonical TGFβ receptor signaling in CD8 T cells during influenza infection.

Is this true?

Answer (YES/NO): NO